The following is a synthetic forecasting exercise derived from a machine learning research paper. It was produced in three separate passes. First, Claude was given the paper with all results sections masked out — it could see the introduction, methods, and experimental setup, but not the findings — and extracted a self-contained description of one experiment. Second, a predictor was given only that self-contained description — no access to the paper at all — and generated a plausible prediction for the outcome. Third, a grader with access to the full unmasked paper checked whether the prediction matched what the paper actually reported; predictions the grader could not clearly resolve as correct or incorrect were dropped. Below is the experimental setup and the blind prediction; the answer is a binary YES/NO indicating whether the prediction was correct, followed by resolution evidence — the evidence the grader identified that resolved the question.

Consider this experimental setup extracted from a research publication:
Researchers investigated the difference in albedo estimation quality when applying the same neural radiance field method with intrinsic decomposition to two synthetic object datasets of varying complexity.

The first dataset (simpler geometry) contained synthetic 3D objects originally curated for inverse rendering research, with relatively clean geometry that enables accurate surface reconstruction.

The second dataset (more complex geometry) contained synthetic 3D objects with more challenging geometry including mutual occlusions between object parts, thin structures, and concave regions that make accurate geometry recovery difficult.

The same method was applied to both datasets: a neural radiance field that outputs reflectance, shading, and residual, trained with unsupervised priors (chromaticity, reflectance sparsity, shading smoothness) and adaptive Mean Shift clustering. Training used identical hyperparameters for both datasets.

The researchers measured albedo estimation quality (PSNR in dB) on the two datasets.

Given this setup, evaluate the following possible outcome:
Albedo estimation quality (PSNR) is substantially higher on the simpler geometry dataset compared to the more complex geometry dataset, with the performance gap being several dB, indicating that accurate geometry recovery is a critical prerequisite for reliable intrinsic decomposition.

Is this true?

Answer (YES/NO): NO